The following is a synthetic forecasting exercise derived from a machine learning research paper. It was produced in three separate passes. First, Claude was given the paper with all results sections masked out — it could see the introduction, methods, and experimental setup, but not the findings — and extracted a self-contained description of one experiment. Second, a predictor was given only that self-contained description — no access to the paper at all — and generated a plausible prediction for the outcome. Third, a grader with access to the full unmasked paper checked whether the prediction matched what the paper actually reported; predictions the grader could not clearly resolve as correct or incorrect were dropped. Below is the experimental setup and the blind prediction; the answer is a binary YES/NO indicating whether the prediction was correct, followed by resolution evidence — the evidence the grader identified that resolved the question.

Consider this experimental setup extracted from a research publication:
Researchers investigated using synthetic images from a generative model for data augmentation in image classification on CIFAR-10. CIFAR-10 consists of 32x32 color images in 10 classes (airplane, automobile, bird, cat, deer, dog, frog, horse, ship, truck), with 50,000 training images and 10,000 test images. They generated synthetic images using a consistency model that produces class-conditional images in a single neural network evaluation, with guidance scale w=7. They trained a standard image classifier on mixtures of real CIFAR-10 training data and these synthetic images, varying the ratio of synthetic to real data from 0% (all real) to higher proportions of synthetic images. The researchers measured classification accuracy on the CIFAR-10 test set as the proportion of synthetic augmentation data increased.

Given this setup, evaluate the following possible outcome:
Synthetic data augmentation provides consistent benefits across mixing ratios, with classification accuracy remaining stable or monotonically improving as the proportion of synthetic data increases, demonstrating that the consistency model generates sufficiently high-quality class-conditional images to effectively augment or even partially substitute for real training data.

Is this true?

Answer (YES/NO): YES